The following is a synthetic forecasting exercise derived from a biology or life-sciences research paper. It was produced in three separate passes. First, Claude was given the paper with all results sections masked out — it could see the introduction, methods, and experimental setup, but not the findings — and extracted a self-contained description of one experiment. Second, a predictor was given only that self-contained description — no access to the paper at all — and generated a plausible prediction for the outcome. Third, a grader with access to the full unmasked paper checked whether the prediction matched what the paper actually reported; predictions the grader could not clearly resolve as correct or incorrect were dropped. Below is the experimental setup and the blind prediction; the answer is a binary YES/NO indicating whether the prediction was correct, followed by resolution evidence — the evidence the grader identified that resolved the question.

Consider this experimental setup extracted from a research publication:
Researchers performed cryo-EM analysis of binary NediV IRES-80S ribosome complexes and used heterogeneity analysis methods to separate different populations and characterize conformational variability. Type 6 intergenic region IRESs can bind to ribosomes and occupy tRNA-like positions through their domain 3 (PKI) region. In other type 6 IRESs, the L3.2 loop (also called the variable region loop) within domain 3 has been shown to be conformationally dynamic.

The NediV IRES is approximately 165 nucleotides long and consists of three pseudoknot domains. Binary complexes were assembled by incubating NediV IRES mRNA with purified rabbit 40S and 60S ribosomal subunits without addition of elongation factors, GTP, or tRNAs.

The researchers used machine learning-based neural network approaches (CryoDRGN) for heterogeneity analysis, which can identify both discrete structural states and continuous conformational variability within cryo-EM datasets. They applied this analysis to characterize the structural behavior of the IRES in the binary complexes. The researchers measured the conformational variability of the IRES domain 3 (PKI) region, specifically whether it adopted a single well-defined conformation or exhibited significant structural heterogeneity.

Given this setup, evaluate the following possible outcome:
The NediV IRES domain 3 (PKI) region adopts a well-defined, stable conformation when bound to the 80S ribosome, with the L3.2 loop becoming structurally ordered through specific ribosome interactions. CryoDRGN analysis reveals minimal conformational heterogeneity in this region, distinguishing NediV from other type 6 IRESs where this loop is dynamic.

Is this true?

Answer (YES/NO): NO